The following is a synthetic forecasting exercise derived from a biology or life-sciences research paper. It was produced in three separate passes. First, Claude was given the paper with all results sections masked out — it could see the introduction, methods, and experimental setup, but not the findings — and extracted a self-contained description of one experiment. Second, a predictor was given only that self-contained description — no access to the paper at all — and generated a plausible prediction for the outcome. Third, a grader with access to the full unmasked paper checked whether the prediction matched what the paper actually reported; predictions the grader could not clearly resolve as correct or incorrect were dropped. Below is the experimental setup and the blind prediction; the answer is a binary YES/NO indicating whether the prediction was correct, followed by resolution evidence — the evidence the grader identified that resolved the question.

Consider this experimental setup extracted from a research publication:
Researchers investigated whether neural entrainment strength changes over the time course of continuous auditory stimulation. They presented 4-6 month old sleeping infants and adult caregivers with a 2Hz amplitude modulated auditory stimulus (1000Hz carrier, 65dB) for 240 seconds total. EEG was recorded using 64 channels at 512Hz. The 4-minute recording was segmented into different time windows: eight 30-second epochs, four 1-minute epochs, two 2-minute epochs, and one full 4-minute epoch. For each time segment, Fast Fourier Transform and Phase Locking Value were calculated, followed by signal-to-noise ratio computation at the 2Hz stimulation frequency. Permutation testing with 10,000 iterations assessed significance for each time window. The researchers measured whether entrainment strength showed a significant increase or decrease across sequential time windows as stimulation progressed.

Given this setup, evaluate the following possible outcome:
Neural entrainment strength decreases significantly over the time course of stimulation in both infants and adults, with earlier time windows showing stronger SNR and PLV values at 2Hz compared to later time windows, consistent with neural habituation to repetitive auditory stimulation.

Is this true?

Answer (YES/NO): NO